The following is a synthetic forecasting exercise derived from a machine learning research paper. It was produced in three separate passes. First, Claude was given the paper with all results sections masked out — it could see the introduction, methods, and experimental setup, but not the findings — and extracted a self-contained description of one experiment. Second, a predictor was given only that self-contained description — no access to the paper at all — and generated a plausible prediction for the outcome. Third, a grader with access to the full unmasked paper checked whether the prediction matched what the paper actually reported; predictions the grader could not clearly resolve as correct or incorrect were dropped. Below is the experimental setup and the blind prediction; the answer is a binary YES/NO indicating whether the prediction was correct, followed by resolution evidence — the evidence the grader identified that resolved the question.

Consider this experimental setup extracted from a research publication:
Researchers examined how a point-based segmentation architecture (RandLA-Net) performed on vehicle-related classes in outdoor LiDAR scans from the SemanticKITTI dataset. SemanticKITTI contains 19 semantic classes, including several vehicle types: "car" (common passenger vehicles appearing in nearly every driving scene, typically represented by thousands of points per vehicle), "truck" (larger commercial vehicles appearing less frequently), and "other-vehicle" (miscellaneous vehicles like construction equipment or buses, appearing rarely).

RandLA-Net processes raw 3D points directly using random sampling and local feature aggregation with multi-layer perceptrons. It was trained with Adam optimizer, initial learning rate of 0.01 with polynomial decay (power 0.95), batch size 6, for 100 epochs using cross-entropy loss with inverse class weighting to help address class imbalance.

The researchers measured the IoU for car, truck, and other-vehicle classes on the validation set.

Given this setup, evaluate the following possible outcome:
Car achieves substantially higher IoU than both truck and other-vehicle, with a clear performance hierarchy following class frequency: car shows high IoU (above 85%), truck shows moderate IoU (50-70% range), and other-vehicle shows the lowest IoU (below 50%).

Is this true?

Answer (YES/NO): YES